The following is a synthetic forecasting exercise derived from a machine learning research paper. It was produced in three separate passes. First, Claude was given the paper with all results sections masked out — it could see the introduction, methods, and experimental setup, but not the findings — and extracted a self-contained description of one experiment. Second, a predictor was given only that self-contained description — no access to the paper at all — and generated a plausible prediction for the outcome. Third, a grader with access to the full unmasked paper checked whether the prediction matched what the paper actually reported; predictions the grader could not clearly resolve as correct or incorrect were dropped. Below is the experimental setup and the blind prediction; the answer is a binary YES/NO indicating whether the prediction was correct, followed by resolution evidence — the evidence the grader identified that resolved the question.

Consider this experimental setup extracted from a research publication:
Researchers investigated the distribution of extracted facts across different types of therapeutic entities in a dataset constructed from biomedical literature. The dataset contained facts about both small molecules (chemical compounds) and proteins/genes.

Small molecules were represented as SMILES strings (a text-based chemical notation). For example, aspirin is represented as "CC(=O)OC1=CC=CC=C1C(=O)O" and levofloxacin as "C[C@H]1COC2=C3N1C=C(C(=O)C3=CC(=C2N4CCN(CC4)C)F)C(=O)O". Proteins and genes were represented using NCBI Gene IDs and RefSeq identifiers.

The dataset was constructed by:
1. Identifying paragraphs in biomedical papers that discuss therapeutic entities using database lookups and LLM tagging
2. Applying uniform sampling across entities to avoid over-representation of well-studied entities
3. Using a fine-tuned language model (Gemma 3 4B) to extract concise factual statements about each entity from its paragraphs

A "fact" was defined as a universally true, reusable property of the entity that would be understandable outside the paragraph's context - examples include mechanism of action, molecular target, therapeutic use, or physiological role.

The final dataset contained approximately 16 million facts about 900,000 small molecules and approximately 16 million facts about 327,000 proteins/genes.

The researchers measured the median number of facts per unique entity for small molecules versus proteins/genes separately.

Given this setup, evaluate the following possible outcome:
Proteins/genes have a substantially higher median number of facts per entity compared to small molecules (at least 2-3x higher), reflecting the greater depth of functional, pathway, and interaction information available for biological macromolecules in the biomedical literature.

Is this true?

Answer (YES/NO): YES